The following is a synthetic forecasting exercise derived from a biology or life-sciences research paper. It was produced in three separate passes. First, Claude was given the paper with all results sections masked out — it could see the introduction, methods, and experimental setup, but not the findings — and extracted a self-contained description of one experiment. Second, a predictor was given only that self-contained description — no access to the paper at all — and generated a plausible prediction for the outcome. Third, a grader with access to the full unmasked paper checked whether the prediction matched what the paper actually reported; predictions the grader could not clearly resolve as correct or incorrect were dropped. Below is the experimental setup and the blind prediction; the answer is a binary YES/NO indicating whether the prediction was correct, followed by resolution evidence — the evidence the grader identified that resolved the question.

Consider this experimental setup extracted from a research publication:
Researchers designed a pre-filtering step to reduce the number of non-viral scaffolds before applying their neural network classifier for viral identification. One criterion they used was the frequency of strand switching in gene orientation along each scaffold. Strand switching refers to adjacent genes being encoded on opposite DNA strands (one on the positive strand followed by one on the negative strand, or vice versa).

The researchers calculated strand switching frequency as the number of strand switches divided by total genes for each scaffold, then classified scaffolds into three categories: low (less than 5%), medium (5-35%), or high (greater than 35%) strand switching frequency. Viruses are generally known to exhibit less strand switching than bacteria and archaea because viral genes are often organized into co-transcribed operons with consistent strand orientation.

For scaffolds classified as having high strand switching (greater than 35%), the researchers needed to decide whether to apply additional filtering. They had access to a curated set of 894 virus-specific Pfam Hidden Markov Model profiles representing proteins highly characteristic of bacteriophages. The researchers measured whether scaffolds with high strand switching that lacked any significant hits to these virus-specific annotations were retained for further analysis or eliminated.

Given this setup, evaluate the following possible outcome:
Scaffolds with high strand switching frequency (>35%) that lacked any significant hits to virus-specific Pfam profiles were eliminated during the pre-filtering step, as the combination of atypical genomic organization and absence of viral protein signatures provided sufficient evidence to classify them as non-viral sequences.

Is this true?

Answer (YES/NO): YES